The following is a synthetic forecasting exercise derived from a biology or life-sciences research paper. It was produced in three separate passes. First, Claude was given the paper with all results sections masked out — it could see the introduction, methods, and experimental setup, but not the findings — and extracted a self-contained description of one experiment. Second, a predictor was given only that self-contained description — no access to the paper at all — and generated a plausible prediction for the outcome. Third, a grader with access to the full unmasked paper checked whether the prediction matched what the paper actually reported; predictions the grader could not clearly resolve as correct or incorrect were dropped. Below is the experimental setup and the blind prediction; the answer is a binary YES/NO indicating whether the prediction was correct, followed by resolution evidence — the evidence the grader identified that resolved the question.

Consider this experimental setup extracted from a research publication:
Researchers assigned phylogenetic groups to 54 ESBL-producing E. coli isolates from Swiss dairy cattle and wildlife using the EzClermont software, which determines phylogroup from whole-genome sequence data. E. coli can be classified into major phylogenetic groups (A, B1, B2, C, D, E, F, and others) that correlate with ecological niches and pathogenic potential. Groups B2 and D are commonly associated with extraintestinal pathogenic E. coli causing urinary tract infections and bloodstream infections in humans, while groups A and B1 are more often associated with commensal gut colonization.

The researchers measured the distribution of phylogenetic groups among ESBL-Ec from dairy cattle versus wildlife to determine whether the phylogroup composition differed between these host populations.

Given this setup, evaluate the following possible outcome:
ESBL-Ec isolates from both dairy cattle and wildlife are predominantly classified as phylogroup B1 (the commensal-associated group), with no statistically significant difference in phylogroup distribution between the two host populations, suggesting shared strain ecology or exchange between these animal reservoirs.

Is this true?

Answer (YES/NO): NO